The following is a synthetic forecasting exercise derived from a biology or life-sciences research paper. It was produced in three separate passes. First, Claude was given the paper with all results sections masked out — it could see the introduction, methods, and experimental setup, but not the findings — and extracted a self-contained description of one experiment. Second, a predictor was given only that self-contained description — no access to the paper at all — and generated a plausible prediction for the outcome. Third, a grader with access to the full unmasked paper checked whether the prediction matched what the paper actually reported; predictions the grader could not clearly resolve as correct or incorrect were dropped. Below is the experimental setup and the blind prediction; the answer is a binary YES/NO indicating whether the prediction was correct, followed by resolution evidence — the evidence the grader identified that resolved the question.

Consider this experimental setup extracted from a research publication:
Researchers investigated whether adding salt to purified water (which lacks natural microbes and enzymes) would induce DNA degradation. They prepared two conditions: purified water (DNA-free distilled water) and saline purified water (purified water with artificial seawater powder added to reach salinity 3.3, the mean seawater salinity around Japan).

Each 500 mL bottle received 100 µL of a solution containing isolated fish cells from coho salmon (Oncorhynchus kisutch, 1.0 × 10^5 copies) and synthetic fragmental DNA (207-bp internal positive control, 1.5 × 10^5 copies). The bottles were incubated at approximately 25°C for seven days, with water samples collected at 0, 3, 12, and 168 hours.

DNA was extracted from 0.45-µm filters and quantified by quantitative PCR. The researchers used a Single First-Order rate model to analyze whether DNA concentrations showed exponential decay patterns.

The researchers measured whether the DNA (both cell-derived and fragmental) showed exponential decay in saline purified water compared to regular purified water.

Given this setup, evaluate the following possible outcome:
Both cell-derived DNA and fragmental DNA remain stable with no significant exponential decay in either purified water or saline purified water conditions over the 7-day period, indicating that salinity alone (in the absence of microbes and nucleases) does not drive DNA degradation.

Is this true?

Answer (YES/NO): YES